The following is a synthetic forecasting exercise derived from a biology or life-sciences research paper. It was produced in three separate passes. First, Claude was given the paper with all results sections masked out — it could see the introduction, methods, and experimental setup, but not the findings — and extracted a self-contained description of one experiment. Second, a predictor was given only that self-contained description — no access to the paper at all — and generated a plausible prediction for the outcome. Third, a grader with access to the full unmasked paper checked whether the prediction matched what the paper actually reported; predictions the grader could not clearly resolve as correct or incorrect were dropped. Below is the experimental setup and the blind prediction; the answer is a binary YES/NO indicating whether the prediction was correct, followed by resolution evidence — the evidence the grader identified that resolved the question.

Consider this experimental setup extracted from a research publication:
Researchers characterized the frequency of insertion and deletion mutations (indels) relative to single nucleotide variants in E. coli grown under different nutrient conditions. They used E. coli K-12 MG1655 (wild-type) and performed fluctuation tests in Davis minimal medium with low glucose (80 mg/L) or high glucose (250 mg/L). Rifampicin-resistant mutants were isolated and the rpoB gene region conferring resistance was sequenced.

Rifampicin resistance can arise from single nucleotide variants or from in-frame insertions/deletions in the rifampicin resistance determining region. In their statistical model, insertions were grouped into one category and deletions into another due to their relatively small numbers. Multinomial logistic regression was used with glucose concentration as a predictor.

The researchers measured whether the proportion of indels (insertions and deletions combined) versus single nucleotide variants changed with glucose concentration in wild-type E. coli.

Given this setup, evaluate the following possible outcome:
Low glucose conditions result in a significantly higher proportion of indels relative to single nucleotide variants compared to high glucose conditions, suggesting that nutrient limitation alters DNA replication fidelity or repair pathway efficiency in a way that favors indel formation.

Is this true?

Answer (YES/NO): NO